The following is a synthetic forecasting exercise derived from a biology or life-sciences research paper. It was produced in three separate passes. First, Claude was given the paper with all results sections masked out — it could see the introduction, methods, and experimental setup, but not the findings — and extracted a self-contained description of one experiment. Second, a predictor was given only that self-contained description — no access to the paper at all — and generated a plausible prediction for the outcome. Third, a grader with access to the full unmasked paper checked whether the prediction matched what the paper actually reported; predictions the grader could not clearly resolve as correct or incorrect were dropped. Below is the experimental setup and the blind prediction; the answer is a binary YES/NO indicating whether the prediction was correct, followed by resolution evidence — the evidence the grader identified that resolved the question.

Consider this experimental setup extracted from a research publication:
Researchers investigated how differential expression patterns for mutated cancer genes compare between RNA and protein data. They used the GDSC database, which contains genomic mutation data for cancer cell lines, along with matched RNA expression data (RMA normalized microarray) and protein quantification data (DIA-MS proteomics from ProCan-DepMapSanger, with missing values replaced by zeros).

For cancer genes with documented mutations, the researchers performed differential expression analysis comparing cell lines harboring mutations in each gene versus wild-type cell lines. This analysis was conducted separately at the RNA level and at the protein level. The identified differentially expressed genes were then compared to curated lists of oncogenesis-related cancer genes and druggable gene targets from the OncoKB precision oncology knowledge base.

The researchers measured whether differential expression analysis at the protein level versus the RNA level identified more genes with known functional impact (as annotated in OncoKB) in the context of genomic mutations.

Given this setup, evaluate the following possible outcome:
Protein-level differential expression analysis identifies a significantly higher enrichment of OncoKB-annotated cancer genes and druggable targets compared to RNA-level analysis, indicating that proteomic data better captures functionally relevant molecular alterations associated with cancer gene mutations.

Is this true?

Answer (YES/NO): YES